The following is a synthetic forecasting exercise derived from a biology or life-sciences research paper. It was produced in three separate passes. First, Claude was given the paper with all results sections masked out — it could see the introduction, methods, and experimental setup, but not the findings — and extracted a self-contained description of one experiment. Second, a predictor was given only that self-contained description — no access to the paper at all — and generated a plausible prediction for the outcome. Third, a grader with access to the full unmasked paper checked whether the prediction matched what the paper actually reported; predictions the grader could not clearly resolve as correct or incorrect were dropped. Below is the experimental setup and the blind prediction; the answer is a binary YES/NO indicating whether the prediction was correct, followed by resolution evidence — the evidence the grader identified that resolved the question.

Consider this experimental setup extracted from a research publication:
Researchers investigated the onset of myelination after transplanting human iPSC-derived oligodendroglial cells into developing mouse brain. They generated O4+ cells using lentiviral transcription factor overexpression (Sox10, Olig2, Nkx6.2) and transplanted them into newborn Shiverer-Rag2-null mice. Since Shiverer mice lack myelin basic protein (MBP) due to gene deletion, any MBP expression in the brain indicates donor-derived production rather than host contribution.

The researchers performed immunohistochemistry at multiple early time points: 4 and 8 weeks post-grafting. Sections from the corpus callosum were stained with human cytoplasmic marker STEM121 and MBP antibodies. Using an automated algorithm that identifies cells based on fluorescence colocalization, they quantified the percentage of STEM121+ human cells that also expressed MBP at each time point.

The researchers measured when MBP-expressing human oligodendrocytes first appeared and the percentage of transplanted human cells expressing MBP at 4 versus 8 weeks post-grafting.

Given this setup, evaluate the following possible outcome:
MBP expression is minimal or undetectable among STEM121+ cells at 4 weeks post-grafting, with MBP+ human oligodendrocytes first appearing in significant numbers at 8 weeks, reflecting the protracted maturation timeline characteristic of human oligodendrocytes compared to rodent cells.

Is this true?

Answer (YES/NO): NO